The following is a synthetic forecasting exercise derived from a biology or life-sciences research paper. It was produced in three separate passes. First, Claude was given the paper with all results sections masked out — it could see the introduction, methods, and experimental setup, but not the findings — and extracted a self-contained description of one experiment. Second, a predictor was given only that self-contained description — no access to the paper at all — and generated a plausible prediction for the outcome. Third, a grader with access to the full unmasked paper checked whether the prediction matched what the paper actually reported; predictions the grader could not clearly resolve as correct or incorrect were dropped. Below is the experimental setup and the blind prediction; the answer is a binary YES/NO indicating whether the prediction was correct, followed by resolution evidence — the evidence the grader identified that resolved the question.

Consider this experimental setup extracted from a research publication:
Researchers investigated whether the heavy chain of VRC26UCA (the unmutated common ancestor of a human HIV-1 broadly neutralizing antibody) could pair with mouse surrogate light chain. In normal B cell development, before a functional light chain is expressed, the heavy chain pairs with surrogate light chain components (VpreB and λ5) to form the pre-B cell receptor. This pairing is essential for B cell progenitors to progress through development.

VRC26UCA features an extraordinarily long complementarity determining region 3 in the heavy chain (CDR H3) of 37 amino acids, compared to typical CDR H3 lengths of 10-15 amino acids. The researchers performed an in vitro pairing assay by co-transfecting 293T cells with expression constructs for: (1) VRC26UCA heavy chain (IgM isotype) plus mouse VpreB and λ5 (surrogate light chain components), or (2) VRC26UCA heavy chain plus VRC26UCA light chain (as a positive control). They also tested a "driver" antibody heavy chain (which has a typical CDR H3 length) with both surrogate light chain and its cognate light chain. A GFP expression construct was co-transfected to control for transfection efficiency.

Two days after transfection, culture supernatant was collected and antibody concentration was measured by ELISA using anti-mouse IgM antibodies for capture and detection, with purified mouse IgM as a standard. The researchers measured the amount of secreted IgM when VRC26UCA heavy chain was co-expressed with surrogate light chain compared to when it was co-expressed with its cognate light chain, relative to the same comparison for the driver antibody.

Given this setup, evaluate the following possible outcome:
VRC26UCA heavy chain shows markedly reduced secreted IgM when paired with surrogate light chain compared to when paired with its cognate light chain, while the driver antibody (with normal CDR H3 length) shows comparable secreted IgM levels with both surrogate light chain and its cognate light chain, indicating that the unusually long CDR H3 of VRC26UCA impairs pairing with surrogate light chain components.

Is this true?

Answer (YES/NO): YES